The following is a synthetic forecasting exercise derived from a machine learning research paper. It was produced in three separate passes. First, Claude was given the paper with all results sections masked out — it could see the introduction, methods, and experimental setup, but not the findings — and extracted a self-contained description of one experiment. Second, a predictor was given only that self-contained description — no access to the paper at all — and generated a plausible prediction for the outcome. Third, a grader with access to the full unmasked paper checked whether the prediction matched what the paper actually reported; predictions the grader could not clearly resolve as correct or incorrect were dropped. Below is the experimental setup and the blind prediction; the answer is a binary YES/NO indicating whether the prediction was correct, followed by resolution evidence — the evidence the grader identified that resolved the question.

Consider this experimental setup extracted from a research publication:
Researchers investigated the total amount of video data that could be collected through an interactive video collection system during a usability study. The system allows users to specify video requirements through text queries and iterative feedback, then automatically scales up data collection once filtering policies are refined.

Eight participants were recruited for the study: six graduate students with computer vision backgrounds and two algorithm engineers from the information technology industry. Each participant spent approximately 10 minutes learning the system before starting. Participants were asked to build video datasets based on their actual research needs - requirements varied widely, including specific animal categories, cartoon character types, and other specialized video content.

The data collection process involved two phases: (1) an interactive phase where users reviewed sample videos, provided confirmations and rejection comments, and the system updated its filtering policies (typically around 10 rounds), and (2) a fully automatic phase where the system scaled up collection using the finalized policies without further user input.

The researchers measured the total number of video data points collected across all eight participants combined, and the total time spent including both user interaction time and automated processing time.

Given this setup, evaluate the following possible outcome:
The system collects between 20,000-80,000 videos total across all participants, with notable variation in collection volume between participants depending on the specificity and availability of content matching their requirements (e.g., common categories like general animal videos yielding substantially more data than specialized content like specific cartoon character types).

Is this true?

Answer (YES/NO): NO